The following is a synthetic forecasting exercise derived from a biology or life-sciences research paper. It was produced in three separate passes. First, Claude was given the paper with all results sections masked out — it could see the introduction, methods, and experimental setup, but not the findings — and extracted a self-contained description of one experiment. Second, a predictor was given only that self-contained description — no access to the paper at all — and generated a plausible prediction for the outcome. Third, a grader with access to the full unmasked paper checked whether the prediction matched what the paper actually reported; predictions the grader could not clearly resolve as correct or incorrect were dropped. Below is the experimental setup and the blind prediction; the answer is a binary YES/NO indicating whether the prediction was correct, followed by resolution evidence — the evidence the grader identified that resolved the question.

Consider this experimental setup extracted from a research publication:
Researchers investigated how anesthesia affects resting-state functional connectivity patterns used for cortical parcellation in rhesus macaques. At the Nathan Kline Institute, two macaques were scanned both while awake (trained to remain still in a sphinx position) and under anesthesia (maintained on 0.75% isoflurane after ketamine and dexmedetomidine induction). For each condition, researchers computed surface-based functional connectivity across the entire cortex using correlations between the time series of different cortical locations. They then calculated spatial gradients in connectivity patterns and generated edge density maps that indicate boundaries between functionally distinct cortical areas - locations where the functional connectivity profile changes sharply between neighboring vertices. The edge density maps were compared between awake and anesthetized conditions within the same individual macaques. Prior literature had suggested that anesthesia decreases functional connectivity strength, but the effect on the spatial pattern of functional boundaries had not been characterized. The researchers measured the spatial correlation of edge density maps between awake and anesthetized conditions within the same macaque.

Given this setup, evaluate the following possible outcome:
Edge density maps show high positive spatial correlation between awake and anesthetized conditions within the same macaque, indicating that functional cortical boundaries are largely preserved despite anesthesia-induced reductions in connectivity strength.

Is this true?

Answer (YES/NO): NO